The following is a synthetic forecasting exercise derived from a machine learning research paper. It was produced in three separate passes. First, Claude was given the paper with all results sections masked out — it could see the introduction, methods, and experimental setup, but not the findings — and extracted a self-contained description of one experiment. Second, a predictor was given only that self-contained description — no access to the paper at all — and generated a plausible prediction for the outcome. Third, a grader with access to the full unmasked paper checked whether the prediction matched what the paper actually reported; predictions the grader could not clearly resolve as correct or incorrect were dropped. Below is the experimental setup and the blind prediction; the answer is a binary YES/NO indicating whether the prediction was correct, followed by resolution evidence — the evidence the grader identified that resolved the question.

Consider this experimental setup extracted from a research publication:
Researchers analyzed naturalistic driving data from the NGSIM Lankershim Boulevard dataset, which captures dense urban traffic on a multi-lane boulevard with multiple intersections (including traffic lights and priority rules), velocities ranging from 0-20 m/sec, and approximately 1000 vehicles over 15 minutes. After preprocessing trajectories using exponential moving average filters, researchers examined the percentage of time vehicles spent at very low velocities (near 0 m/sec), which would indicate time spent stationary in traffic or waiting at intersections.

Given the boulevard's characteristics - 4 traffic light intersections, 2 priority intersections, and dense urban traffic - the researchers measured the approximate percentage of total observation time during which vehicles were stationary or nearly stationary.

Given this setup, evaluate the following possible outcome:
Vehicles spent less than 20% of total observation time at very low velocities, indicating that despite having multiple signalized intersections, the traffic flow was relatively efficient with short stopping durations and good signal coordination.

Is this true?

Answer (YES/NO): NO